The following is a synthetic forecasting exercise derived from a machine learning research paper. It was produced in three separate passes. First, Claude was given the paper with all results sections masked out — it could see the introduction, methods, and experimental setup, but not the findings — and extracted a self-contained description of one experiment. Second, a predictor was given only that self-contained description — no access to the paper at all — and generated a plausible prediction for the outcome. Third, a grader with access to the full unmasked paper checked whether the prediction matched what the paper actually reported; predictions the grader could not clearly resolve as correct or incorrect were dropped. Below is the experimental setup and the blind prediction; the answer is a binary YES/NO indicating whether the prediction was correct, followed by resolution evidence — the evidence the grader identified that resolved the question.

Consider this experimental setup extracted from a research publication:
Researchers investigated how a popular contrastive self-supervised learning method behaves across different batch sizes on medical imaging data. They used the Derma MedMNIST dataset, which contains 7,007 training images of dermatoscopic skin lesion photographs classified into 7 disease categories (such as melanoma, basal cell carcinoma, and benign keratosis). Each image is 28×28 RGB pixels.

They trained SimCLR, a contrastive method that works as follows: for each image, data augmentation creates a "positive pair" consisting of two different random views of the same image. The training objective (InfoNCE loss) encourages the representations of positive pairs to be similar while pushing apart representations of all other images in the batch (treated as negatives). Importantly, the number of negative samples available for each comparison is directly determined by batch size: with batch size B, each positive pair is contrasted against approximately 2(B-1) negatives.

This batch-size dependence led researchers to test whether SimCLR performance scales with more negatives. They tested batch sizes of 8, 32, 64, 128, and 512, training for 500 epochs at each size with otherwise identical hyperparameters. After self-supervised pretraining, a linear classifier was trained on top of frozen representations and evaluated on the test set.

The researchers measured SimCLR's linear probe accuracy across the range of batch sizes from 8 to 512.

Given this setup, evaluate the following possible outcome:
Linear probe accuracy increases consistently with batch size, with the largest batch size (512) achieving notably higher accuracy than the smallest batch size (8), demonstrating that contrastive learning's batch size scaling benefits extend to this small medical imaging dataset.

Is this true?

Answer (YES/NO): NO